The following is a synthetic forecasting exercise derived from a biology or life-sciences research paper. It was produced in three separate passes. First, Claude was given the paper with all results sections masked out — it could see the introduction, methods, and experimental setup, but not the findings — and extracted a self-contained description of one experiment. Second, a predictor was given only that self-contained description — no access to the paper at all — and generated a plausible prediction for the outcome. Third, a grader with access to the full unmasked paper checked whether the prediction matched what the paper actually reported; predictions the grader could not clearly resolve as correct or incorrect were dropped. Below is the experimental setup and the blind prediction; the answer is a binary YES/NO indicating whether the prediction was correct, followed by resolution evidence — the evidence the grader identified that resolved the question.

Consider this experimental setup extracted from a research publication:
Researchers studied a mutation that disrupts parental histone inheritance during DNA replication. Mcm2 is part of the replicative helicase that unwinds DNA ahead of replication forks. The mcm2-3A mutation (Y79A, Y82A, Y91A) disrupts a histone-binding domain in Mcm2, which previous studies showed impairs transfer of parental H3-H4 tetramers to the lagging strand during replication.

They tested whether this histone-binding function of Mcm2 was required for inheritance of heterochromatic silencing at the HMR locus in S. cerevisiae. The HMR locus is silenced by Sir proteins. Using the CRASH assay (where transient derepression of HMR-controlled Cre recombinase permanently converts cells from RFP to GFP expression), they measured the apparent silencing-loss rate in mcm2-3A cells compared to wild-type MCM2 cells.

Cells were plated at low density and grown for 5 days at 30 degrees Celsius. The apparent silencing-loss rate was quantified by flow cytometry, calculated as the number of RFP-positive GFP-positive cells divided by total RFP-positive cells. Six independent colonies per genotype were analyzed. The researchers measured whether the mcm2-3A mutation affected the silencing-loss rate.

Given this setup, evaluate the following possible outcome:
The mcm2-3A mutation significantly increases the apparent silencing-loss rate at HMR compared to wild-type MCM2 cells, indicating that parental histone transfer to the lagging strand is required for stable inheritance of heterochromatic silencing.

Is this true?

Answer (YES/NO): YES